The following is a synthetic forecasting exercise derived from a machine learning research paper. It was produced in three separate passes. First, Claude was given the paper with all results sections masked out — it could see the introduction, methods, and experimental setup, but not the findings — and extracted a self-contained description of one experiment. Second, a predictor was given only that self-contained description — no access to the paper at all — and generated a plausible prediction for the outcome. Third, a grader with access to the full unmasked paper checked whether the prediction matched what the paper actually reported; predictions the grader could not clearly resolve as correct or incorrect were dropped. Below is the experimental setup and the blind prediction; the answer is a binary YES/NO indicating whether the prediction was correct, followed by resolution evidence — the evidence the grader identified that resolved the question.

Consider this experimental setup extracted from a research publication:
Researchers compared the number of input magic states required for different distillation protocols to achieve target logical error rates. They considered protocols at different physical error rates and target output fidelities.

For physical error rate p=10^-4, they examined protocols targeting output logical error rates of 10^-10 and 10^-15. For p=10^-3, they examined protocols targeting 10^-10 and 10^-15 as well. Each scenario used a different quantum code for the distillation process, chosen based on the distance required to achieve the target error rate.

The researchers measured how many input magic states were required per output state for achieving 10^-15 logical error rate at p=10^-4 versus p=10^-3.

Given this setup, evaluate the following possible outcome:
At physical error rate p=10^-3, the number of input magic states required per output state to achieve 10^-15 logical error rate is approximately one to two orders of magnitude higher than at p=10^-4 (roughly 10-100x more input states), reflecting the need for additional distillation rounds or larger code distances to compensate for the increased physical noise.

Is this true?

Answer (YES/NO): NO